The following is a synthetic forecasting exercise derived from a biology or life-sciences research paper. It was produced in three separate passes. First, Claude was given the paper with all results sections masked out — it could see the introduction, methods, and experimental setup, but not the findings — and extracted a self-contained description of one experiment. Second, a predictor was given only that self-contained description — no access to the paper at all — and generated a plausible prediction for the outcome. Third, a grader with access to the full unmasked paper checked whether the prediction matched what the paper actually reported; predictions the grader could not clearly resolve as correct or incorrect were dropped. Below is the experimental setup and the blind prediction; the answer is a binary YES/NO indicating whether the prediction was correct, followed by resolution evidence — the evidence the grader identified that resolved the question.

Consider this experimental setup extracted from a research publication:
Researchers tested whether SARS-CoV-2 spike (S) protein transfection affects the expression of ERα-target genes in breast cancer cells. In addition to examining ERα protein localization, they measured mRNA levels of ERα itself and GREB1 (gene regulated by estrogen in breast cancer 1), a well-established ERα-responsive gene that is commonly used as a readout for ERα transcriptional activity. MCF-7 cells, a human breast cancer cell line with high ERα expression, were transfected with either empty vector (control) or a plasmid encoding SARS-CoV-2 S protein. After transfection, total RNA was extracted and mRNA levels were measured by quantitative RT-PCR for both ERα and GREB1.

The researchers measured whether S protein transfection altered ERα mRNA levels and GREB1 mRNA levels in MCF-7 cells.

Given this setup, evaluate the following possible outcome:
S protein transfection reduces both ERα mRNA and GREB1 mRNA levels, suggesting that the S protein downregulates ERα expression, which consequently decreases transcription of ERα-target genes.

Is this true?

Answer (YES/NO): NO